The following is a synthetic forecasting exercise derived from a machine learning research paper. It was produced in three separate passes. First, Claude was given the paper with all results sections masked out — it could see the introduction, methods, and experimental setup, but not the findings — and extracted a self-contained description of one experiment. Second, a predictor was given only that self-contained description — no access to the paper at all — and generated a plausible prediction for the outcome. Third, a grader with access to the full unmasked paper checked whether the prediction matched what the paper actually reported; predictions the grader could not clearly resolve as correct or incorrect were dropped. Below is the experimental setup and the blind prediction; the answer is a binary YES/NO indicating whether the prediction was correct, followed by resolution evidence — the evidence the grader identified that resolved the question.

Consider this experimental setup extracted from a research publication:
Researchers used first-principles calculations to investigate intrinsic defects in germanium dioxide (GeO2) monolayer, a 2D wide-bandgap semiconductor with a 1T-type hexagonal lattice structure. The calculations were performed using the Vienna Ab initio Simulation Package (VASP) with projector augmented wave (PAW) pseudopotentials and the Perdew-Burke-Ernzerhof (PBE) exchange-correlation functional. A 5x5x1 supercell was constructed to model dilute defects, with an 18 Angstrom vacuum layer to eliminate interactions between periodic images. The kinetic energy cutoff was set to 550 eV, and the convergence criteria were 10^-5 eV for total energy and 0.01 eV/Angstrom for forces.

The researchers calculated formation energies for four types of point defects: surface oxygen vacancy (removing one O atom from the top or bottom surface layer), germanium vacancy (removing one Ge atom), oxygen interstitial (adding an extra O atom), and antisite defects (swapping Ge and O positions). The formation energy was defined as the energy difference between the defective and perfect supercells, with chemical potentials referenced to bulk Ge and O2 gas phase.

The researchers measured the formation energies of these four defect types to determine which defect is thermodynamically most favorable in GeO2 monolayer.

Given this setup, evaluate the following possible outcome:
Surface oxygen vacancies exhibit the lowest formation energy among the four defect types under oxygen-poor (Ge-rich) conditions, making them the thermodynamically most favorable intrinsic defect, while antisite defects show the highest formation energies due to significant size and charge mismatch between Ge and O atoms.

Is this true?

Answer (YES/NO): YES